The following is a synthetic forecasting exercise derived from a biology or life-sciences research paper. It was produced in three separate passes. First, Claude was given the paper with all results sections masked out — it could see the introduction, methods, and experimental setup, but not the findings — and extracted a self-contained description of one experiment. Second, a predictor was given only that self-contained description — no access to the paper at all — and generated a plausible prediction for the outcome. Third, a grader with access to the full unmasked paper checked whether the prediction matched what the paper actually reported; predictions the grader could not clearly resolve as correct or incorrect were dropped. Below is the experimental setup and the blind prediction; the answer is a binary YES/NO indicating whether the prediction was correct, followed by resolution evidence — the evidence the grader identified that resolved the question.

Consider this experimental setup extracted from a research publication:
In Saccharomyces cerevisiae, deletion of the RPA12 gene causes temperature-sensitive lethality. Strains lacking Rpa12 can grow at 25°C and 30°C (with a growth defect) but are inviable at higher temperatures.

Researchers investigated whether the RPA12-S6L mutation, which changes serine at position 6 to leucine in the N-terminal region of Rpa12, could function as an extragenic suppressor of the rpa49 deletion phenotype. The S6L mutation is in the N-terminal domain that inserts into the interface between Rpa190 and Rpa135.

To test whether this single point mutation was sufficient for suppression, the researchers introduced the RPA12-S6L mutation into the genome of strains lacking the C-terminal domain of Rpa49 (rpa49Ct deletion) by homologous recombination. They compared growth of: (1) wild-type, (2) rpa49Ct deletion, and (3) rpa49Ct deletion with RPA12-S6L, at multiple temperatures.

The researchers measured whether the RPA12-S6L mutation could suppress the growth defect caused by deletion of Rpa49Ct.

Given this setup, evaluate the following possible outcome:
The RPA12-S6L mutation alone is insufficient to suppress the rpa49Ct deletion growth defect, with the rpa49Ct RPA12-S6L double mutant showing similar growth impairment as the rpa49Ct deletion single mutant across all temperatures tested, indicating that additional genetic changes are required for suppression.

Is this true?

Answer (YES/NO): NO